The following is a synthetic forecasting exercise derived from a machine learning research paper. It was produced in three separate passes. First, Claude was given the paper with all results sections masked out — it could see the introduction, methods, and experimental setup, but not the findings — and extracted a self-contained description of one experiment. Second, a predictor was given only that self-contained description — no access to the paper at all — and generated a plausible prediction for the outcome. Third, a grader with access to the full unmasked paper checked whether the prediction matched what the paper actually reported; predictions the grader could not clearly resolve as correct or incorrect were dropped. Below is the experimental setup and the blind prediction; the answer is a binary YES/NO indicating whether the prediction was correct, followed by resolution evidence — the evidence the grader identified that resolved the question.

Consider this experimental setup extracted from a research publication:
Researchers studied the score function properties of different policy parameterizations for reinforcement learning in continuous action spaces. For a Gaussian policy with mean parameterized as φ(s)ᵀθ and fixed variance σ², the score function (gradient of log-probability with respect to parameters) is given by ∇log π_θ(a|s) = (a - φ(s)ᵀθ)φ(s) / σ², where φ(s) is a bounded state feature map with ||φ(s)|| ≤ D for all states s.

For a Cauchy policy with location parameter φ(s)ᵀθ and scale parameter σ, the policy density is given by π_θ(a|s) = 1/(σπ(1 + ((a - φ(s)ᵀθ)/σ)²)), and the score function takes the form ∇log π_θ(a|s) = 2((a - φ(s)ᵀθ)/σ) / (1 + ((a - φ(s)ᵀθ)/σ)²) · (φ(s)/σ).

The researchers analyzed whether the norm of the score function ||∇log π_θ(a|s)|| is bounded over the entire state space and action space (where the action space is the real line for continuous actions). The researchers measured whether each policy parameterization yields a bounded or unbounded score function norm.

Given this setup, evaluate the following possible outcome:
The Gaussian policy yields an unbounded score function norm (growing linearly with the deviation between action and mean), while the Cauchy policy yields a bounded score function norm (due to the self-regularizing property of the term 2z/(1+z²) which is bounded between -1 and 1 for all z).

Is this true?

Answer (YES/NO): YES